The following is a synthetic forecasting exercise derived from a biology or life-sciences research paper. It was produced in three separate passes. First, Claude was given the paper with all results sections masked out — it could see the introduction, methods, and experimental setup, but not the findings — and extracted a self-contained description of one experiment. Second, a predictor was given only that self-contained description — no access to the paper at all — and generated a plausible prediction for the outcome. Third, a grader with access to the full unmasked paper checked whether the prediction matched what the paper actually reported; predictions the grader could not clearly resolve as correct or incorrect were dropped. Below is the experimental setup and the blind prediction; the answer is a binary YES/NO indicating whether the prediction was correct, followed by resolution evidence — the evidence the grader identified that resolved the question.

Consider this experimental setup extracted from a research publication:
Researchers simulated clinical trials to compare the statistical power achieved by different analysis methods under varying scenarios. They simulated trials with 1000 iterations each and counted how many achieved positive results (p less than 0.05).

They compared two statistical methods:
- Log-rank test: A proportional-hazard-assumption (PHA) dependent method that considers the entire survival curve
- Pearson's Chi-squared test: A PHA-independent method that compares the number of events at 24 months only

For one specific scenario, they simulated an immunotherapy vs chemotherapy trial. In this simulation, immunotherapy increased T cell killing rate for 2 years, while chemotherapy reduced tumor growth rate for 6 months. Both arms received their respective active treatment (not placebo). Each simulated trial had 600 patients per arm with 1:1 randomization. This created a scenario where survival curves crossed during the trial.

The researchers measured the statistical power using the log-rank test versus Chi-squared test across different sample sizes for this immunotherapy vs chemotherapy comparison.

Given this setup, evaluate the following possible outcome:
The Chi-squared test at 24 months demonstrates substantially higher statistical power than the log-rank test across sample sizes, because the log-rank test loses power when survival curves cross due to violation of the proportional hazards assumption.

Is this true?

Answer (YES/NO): NO